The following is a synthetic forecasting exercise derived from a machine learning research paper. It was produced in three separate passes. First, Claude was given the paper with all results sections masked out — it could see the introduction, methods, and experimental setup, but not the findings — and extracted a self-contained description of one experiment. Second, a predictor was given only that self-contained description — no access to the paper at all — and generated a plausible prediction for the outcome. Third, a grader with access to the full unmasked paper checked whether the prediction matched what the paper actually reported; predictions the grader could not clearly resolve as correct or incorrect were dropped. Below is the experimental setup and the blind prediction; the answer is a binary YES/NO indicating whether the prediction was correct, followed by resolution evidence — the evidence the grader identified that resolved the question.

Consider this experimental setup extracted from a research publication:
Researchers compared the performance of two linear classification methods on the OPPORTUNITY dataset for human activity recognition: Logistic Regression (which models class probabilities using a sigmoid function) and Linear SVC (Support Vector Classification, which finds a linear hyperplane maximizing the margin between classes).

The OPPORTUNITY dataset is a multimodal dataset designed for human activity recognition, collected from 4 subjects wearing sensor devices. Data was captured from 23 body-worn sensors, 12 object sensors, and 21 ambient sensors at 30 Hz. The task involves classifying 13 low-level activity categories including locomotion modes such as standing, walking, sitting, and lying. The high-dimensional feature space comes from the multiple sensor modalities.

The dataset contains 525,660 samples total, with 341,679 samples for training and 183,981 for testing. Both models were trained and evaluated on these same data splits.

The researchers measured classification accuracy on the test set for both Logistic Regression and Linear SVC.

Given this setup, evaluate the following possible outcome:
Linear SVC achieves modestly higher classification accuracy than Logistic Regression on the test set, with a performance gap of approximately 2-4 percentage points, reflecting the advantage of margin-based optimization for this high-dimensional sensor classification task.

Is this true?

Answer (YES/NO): NO